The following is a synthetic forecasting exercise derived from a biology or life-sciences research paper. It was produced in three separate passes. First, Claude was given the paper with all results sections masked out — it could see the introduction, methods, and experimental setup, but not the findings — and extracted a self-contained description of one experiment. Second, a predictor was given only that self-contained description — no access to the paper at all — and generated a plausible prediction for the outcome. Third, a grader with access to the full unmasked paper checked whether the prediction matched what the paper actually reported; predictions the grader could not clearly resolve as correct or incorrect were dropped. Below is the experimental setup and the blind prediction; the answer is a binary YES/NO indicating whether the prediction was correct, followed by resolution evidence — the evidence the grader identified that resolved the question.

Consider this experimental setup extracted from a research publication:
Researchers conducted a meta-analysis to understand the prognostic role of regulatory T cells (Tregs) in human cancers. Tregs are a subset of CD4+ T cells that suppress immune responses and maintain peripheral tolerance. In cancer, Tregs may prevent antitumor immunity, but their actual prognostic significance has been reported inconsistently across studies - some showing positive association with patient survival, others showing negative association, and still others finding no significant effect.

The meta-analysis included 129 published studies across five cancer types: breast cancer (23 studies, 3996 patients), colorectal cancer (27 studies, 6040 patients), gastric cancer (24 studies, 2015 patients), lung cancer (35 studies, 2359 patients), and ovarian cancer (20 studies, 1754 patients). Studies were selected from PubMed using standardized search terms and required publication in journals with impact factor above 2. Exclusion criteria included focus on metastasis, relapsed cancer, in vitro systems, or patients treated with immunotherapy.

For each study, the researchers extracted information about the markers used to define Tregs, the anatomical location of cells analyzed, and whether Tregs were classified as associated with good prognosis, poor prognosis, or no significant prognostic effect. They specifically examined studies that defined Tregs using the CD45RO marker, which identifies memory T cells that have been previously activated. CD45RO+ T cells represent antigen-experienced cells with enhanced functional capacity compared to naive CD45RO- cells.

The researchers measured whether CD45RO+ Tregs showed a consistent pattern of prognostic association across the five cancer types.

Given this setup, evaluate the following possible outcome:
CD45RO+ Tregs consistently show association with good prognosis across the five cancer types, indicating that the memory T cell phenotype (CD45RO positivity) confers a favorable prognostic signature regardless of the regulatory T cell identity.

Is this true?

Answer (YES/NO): NO